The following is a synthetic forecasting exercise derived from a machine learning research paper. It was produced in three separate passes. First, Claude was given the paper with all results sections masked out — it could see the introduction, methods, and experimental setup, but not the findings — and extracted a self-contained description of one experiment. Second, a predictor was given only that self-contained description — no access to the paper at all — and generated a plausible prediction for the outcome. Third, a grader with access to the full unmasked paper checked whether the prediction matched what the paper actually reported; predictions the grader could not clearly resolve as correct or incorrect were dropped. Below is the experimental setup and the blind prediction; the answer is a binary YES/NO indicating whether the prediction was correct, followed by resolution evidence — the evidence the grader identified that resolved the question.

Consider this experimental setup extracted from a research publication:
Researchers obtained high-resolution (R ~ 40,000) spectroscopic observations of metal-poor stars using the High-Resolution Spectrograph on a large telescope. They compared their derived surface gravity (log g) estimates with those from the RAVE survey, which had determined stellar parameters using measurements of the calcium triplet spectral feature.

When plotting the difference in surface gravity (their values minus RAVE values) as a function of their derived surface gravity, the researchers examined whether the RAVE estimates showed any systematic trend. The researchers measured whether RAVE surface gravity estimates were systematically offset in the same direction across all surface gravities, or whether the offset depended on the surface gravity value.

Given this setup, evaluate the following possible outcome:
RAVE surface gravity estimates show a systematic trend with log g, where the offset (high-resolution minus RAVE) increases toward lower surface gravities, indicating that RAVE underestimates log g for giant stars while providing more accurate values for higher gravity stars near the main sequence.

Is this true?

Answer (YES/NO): NO